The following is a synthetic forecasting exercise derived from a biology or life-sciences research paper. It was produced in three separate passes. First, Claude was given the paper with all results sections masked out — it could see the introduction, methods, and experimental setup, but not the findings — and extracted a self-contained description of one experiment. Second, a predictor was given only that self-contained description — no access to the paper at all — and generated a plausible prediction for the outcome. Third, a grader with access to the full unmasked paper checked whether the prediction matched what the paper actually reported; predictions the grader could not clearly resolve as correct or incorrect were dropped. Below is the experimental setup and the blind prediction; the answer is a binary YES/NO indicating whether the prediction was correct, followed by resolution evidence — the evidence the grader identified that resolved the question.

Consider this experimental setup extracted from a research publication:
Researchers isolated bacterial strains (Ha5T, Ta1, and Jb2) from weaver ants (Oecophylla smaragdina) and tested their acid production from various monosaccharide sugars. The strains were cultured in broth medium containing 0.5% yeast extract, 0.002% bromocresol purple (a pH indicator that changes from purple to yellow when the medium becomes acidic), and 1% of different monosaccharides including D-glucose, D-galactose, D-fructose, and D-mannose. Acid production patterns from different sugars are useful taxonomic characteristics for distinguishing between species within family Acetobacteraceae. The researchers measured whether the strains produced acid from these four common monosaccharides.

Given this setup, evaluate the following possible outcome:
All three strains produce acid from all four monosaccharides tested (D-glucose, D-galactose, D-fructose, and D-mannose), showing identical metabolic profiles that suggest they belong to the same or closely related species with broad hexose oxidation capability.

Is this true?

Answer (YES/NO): YES